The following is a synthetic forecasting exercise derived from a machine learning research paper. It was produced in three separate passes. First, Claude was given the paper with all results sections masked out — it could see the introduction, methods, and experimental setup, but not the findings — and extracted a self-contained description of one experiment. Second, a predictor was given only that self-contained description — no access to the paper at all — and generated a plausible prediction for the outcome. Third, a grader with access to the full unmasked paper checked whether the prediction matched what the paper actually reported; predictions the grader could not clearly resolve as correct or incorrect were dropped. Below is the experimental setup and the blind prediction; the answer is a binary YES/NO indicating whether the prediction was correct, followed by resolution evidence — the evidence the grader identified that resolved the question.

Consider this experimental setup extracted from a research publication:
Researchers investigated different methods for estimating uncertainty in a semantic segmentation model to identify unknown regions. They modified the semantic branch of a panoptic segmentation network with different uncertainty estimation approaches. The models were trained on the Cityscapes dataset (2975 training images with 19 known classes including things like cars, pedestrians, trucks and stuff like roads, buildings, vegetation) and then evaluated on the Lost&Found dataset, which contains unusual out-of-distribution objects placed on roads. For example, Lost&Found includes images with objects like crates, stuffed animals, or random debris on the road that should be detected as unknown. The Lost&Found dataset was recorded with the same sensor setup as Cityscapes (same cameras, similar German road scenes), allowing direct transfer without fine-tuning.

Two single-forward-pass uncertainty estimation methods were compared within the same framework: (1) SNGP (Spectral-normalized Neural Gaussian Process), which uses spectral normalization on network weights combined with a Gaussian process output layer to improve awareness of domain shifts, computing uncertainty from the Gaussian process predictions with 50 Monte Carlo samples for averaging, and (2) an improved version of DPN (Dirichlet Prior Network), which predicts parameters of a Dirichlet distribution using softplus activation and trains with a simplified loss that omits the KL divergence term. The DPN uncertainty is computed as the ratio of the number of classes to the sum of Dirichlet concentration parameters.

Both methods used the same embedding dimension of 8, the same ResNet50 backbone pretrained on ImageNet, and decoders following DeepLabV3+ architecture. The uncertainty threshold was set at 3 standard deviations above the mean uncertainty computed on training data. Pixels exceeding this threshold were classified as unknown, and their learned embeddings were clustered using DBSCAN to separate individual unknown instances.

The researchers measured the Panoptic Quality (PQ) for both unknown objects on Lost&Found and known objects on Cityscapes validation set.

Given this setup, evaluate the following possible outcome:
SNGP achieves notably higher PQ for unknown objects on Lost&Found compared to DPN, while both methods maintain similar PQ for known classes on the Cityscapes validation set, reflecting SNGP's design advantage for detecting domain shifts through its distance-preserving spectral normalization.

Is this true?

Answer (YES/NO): NO